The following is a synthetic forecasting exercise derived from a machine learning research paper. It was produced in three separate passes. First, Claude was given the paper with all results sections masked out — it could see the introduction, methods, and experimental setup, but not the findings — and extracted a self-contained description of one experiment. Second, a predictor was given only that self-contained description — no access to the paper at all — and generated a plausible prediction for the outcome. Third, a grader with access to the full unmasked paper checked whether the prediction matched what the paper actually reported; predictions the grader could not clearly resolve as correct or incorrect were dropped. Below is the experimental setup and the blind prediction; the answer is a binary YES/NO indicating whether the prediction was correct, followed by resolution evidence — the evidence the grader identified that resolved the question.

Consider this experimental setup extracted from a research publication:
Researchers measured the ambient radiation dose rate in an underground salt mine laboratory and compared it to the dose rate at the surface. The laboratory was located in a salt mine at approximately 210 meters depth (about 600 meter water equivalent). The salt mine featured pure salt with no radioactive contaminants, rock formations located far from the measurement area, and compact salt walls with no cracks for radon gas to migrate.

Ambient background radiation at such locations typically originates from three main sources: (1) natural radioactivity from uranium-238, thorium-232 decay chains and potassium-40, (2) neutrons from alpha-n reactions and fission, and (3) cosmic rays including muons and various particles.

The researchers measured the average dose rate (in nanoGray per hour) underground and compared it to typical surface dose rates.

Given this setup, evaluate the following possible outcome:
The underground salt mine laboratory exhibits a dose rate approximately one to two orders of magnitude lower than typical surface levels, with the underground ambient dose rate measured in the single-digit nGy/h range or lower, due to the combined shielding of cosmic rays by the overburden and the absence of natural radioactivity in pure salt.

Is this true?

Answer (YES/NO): YES